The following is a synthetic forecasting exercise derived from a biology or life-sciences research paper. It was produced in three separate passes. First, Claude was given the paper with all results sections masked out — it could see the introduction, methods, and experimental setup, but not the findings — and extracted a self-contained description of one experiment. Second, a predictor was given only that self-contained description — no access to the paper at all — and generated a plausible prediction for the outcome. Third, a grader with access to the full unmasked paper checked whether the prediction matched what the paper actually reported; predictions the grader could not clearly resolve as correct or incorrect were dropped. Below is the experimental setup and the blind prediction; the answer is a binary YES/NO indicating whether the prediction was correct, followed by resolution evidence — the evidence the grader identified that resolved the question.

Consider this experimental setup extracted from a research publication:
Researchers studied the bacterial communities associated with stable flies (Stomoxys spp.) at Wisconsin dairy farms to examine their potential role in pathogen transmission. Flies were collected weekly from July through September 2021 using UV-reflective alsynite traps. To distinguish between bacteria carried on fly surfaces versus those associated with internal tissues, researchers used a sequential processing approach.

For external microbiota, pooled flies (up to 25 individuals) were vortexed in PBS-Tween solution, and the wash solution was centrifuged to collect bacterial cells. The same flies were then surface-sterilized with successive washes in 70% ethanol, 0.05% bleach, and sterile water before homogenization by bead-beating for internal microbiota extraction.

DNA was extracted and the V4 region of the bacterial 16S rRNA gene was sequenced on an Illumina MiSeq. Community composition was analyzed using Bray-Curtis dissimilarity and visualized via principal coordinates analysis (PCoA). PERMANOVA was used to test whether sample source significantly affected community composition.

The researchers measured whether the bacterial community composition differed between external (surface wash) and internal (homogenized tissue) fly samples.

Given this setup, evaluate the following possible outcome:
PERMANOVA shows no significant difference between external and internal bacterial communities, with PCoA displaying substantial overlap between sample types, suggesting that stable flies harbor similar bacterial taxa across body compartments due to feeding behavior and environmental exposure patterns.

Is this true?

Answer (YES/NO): NO